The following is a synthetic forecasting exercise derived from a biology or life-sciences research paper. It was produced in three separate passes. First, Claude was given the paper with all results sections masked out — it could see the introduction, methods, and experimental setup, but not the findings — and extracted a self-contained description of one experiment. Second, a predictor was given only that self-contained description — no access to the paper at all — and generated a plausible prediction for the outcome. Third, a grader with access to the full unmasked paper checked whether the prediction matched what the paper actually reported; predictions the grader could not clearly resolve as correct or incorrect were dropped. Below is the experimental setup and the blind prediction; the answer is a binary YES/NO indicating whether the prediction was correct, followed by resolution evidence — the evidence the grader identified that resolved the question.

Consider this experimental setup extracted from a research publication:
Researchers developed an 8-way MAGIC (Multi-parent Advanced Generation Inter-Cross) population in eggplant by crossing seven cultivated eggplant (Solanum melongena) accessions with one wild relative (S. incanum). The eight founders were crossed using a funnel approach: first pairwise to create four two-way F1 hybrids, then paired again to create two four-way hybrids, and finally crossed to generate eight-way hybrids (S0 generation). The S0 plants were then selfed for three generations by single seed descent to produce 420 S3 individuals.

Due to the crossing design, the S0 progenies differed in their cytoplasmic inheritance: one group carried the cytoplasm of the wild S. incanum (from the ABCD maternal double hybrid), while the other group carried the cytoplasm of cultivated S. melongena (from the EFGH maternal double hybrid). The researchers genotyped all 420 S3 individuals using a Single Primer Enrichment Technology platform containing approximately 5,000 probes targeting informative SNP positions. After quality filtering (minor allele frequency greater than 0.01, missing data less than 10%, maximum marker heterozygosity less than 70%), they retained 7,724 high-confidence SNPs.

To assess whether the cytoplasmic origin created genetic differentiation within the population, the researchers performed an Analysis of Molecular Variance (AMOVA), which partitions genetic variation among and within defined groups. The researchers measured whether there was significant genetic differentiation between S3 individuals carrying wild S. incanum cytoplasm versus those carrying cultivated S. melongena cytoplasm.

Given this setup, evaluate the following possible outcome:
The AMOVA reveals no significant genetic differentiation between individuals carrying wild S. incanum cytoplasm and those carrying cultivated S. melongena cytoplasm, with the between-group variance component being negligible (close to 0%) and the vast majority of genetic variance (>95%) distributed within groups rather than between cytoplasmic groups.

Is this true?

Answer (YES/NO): YES